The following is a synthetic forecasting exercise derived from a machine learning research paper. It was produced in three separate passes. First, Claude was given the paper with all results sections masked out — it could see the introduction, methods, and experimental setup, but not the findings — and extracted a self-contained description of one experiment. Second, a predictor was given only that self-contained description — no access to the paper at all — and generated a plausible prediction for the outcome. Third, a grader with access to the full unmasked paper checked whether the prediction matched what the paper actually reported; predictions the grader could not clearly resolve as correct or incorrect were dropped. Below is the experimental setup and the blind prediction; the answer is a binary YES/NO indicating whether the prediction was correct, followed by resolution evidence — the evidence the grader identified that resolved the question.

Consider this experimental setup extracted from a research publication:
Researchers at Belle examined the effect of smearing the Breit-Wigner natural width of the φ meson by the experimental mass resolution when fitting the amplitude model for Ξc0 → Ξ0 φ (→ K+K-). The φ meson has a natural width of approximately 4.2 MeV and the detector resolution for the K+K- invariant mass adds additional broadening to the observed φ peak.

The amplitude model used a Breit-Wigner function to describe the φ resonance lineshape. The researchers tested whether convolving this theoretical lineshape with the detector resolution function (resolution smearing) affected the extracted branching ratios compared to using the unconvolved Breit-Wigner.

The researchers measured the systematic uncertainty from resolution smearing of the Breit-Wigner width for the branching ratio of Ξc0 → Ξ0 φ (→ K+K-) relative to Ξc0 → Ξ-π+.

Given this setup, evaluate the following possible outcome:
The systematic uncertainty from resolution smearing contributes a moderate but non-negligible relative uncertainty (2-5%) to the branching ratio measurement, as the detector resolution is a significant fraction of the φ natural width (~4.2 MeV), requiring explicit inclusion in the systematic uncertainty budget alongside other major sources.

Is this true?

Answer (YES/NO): YES